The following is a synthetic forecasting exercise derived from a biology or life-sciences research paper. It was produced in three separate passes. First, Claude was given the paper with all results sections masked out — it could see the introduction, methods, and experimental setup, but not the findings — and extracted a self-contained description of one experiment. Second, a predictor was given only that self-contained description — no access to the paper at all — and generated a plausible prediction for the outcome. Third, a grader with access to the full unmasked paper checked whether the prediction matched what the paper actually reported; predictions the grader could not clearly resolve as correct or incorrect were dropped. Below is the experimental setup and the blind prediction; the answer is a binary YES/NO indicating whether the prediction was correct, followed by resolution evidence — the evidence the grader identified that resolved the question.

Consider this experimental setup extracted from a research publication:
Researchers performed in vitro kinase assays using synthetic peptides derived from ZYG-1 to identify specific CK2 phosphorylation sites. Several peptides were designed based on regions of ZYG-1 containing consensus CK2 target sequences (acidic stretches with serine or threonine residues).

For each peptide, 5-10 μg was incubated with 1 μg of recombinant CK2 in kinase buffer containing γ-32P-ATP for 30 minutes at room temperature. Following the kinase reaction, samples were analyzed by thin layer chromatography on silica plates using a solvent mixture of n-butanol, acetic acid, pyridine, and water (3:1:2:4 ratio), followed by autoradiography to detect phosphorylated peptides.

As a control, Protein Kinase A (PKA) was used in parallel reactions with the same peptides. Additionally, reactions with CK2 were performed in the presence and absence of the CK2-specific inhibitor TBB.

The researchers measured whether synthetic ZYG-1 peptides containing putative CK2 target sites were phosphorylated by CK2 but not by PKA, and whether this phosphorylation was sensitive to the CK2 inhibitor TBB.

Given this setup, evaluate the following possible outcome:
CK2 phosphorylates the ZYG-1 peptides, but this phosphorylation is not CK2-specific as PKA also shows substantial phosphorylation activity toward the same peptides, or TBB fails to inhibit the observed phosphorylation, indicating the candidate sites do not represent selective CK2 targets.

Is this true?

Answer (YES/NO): NO